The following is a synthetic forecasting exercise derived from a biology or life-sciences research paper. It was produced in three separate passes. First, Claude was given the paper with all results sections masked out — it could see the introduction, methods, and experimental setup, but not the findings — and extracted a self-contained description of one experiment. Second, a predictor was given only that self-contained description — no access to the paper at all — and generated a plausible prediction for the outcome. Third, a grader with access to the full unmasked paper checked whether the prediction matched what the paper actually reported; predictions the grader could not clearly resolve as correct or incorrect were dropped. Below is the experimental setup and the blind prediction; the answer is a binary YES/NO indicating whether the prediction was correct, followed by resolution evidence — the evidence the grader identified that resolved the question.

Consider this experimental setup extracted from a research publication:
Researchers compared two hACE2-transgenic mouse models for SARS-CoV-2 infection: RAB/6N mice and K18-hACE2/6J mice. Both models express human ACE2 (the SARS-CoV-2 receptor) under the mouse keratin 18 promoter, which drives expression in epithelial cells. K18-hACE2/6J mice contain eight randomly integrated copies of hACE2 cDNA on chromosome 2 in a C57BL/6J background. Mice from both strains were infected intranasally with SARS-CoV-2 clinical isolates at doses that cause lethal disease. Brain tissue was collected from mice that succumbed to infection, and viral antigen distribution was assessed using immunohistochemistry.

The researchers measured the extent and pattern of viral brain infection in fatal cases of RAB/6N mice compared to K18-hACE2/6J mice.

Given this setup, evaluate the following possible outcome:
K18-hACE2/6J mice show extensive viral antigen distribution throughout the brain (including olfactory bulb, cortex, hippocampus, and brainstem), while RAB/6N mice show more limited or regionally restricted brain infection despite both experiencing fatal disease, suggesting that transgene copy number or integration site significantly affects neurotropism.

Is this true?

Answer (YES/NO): YES